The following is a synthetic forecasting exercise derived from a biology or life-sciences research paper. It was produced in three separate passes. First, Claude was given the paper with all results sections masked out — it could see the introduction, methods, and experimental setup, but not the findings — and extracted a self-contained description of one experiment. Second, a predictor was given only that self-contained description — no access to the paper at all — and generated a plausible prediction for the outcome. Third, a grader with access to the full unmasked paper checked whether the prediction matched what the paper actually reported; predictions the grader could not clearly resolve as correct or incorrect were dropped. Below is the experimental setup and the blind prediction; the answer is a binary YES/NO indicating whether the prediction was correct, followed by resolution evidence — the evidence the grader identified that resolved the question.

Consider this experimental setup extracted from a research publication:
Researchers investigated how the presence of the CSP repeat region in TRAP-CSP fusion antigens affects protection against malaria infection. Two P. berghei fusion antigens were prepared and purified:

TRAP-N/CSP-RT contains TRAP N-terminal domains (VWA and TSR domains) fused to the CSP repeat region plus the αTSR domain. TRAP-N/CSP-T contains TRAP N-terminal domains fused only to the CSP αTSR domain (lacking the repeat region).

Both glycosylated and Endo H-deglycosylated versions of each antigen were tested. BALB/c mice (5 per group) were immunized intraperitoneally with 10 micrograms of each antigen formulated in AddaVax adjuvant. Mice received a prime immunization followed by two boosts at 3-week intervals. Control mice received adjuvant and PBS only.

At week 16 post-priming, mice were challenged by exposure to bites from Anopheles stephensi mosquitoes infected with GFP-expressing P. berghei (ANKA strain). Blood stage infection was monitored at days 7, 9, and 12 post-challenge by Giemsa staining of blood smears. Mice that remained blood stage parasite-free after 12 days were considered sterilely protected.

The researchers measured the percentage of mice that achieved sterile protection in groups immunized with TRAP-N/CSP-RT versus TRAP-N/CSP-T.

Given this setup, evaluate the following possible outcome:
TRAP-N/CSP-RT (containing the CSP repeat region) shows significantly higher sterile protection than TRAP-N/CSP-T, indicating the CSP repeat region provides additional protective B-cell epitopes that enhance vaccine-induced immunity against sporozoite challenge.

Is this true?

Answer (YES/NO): YES